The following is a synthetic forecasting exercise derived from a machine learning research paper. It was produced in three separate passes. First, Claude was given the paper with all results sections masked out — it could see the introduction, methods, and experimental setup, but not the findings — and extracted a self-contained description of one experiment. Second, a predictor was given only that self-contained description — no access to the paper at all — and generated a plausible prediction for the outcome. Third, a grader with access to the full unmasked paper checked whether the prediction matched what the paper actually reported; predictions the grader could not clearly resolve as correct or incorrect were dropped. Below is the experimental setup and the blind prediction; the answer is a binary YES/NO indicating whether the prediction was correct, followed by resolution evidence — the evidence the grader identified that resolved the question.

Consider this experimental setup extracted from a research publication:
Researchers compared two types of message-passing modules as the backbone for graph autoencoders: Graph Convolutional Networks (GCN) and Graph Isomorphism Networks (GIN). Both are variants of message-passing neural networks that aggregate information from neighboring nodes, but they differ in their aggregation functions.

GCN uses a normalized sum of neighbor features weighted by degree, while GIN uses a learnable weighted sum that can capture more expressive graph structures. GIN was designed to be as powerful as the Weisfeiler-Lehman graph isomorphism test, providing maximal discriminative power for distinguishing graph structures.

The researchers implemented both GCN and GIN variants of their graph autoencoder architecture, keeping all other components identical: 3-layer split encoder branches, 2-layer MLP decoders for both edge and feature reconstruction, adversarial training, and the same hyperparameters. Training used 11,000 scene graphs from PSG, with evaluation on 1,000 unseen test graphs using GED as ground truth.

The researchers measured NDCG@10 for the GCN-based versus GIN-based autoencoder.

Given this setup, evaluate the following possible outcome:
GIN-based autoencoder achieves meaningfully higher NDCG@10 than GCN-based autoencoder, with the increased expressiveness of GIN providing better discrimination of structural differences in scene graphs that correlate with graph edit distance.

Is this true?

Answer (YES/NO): YES